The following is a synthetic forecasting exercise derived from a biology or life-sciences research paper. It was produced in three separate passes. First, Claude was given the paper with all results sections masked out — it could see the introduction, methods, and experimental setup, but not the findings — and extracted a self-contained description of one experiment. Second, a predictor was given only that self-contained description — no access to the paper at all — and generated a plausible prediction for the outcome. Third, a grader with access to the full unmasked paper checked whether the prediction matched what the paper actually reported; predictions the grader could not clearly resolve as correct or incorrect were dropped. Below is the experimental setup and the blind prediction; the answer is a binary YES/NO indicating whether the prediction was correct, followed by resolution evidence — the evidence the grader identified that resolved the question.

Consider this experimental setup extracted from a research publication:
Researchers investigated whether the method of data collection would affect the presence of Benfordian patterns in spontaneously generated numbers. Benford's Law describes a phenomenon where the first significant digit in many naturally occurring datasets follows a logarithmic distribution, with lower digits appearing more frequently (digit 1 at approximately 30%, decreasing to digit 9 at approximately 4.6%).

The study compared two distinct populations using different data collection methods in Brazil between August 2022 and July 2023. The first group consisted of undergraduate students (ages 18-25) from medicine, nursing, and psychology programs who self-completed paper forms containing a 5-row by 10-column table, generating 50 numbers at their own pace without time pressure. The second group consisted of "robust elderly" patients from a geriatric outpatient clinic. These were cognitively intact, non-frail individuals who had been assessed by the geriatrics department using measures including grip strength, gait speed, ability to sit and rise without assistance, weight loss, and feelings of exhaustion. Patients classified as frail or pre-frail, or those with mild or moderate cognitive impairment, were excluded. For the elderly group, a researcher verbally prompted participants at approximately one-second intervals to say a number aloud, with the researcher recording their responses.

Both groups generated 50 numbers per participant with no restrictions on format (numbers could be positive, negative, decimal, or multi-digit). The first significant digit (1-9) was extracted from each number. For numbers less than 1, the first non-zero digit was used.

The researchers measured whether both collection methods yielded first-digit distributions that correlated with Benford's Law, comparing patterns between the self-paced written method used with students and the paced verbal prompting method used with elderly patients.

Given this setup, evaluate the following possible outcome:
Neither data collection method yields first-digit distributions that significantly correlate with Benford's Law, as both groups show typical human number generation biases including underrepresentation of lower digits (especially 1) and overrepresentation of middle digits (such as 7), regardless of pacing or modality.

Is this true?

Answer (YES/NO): NO